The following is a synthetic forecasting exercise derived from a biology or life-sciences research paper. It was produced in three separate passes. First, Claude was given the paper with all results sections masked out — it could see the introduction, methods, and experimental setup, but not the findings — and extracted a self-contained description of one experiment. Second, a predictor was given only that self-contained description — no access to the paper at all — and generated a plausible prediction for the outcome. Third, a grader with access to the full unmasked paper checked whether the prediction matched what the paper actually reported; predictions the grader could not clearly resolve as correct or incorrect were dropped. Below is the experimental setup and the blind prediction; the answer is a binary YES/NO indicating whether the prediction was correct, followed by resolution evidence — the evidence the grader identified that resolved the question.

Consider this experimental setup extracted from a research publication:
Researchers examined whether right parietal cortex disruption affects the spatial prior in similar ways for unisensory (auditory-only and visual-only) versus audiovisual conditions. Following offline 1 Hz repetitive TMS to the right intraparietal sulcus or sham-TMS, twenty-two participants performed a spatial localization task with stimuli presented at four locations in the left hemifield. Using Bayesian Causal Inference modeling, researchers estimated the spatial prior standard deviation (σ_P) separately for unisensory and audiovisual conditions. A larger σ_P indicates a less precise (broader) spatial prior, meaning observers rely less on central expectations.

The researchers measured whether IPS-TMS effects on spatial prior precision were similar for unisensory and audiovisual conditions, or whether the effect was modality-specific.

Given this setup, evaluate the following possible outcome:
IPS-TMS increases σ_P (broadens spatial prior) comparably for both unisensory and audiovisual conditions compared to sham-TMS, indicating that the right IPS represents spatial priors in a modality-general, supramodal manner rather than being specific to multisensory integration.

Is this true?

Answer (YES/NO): YES